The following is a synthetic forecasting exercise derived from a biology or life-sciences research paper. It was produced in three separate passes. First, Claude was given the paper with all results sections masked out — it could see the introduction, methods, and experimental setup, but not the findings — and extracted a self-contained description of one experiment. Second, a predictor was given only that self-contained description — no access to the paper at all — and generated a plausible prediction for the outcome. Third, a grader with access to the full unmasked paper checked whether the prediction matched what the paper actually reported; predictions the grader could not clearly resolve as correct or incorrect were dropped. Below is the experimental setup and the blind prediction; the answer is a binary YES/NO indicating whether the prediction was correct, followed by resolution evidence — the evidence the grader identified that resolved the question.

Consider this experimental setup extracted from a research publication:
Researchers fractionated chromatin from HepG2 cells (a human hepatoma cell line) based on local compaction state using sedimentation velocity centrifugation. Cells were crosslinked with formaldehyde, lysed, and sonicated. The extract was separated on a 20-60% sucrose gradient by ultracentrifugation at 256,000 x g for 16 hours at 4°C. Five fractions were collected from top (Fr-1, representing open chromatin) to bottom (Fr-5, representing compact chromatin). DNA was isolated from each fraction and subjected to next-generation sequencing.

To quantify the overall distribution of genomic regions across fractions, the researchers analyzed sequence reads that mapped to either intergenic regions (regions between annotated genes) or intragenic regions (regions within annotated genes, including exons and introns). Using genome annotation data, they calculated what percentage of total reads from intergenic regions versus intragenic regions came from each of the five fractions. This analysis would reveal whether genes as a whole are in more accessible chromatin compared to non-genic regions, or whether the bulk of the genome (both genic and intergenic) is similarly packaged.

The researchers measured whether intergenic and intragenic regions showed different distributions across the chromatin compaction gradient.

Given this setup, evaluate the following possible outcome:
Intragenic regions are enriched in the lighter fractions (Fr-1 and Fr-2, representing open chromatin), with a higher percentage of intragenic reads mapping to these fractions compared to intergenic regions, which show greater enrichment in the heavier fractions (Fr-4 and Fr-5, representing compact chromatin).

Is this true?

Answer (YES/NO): NO